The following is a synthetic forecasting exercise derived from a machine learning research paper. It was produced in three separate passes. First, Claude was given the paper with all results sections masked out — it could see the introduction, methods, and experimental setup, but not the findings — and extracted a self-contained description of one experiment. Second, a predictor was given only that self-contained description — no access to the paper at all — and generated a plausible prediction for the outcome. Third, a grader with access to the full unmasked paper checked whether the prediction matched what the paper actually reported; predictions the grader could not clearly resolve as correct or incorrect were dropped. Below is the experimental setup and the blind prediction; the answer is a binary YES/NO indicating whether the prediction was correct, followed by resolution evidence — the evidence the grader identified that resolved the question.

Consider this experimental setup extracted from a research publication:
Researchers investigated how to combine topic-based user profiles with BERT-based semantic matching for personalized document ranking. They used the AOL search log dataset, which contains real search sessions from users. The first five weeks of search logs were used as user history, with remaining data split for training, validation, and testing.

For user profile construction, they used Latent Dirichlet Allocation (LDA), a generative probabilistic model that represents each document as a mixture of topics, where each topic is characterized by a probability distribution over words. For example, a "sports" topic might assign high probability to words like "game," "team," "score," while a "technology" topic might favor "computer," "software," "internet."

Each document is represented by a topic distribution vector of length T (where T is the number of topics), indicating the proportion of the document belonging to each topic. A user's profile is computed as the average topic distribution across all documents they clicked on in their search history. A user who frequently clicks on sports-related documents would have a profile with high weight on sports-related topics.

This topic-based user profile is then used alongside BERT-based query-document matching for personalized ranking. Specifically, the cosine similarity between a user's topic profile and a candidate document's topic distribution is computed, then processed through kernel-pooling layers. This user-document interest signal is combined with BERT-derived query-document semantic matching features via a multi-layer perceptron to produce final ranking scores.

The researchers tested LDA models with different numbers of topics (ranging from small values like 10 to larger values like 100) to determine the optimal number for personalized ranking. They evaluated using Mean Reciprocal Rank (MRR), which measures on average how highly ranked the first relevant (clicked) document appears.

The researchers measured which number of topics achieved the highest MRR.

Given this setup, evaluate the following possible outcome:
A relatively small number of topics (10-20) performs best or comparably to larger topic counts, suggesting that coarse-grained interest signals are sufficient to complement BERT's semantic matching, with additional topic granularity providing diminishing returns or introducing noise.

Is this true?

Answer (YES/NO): NO